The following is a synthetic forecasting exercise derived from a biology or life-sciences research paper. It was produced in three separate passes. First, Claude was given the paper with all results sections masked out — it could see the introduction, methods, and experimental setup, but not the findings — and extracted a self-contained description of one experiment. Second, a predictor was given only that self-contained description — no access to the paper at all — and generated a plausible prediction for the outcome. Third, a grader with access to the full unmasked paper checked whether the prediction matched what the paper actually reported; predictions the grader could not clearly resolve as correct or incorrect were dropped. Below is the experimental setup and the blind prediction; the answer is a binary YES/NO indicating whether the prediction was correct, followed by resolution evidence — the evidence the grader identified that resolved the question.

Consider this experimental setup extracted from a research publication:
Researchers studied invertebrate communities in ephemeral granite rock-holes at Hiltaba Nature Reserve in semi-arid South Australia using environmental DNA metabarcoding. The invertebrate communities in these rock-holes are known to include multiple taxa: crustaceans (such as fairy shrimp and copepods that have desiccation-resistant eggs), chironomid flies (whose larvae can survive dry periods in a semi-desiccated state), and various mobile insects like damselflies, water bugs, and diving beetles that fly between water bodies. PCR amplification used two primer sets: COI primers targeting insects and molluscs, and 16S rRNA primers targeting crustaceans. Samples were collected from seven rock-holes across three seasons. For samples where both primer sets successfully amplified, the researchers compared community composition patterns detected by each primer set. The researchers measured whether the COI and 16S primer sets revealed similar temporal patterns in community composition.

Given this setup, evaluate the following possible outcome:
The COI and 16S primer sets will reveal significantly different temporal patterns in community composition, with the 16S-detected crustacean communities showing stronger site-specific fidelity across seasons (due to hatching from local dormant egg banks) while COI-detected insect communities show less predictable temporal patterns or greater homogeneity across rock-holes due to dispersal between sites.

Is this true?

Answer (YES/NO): NO